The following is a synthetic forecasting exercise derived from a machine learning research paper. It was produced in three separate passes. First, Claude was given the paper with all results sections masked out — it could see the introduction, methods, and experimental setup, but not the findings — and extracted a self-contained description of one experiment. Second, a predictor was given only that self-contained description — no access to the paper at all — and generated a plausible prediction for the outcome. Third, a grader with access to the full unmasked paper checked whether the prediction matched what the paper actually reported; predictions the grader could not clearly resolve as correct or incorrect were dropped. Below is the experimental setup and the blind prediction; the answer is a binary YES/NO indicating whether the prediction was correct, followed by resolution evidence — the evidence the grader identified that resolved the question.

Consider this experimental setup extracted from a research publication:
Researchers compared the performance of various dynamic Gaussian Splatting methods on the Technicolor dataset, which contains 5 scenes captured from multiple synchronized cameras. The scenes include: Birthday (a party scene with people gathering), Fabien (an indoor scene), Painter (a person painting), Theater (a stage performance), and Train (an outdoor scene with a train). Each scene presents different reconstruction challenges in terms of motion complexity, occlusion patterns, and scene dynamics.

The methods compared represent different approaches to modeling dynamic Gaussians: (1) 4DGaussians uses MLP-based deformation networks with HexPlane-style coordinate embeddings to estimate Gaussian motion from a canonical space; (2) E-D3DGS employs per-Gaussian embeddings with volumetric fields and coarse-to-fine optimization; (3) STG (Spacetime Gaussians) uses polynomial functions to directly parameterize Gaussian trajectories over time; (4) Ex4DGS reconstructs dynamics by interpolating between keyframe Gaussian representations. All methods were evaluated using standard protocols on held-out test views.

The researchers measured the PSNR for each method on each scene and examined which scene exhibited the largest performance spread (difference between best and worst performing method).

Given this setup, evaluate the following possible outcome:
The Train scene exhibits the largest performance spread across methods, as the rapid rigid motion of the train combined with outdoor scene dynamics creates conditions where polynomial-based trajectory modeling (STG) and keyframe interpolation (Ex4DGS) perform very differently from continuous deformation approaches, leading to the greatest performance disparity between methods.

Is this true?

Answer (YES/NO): YES